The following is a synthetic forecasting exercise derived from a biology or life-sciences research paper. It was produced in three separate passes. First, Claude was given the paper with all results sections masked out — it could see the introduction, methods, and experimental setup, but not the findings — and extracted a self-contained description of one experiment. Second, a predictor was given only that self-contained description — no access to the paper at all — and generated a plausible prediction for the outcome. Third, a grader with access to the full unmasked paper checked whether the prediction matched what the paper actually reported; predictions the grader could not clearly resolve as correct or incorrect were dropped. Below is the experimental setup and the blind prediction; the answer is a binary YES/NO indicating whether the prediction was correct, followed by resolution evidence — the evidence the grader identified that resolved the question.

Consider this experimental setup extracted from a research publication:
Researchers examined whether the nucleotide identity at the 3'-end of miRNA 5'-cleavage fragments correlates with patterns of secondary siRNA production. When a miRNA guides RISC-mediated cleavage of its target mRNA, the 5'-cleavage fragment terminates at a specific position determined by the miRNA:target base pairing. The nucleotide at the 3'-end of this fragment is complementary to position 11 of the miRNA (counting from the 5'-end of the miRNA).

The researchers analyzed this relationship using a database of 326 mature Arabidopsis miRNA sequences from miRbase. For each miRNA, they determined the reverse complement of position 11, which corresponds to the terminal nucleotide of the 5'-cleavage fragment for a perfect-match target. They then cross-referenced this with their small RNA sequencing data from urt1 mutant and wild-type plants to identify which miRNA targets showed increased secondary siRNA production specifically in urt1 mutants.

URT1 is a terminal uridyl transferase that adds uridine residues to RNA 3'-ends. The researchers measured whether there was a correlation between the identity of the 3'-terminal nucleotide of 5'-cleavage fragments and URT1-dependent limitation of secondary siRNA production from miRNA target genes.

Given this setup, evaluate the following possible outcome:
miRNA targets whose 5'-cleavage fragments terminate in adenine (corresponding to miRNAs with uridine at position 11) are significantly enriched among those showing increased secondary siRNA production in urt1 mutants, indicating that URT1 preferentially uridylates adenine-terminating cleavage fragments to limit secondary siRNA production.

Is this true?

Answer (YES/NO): YES